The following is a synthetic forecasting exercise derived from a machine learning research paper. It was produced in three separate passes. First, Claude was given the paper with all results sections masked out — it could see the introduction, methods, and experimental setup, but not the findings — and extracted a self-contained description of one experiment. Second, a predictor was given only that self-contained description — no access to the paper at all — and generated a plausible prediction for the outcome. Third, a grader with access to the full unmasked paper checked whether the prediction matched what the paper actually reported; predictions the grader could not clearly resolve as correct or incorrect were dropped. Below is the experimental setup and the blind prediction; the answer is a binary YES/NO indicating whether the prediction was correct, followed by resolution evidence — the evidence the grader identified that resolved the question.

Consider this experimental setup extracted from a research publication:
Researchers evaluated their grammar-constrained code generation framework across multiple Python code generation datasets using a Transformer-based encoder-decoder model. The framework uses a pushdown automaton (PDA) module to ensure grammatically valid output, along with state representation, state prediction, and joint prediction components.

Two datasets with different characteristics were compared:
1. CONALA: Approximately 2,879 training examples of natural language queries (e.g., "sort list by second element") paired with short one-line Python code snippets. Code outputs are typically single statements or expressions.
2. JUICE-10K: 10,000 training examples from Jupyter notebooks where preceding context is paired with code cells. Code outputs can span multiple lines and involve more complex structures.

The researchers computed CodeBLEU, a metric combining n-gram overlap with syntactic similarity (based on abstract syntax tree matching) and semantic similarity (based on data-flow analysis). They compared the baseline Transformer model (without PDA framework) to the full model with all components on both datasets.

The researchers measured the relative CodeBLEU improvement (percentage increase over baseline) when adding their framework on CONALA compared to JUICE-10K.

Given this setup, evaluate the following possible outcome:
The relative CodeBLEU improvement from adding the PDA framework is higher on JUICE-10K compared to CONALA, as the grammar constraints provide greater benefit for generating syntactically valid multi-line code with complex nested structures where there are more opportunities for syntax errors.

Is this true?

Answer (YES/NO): NO